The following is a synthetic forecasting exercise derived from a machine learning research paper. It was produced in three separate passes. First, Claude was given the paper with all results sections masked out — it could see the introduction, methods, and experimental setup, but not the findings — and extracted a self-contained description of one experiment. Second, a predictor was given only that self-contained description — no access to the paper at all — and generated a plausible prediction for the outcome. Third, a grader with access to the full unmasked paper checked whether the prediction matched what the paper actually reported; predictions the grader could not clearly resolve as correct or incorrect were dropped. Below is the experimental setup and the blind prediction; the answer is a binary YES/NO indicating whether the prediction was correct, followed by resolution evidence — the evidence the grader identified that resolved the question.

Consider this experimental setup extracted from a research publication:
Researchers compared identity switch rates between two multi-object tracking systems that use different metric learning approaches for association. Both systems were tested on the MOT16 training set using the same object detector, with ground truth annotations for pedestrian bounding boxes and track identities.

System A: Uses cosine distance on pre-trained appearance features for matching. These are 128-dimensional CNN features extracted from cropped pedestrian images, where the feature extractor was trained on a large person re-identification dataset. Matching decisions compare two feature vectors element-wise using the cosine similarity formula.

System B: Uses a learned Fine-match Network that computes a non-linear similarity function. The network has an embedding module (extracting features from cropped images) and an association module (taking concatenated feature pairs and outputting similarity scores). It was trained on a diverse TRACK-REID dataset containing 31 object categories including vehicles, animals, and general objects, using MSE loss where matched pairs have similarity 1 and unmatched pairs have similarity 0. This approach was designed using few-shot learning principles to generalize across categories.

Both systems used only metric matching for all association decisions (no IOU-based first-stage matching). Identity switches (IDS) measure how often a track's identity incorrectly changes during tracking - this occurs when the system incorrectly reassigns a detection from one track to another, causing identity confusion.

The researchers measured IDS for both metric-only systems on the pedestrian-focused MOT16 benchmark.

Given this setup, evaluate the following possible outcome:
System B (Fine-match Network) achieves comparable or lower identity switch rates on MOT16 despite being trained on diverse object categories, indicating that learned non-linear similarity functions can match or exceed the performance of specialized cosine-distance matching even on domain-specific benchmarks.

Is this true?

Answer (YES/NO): NO